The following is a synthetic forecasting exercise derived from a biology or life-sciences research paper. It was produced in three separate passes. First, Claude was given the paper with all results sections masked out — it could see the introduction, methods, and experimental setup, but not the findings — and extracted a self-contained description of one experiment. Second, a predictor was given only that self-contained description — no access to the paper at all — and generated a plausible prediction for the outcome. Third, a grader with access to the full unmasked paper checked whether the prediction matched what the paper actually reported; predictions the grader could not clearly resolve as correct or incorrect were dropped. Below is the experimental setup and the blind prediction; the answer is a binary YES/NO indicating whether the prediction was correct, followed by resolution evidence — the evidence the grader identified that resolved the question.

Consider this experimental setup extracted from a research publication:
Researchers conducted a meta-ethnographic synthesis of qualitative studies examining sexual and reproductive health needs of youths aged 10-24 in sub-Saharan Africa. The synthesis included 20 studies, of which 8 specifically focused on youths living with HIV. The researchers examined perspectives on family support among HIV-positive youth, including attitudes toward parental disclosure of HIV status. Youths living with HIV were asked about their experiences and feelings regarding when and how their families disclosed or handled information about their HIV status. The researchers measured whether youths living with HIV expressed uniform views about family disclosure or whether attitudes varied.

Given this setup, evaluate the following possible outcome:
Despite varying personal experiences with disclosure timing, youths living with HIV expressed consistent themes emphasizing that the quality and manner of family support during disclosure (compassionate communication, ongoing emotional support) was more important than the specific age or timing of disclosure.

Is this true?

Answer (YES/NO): NO